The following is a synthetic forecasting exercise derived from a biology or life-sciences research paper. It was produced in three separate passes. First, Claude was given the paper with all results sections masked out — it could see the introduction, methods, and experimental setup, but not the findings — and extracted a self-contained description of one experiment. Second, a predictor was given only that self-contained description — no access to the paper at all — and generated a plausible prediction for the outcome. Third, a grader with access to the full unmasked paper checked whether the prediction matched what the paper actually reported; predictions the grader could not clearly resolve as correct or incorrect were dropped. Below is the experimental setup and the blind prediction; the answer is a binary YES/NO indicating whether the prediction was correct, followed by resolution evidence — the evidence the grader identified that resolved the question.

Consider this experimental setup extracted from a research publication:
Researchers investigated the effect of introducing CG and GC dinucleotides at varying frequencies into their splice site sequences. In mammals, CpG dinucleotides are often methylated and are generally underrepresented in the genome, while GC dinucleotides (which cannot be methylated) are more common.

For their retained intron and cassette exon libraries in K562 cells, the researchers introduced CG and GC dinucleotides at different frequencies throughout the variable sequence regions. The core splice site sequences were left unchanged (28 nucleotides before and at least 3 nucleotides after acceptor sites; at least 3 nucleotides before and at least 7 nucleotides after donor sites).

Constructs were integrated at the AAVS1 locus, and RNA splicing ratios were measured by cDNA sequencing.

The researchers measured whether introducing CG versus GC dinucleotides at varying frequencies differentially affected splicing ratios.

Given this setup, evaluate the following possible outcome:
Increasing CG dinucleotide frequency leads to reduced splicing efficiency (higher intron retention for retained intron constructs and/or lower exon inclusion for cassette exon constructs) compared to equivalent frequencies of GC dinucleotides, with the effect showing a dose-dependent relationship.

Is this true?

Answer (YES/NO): NO